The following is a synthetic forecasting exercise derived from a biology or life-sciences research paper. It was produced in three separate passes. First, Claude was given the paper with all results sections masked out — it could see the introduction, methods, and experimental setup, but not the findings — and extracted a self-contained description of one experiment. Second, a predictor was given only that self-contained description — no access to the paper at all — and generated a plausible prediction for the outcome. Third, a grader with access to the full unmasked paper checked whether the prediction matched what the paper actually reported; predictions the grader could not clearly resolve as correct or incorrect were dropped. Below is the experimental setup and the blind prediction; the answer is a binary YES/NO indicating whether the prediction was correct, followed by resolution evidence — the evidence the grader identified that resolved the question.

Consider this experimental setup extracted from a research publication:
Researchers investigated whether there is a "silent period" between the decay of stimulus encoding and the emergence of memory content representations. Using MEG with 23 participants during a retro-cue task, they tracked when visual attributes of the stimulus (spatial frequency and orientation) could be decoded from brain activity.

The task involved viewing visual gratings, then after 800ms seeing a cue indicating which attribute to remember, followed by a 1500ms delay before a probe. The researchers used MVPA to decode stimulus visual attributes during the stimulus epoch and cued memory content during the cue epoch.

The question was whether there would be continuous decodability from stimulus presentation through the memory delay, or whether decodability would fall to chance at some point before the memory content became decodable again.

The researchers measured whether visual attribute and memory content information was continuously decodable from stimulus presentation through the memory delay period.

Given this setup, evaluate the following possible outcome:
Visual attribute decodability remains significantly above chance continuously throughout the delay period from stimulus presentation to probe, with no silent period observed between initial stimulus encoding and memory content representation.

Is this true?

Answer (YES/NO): NO